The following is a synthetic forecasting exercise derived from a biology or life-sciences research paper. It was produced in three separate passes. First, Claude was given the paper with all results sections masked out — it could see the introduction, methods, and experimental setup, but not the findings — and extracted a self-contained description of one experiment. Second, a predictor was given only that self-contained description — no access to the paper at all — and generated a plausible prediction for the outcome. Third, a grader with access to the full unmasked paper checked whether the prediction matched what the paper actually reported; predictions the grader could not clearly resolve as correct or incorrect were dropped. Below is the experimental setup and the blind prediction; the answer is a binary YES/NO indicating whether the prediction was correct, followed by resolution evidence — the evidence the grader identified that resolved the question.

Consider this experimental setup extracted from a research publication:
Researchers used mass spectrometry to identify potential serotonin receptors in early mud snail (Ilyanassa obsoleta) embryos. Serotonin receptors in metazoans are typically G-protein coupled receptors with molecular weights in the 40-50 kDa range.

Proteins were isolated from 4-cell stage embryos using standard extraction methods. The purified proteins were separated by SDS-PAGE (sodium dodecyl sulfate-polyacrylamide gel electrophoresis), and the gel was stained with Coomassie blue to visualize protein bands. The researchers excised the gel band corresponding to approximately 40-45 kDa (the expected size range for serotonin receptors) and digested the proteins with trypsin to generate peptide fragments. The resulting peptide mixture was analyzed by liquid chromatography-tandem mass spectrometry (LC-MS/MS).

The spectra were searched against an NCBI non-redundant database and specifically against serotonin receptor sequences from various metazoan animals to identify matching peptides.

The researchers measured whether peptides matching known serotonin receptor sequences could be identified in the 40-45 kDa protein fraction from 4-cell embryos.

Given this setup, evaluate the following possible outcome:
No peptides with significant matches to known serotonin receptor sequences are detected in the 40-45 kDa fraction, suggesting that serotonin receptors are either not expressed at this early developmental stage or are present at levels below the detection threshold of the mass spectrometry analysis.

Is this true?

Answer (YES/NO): NO